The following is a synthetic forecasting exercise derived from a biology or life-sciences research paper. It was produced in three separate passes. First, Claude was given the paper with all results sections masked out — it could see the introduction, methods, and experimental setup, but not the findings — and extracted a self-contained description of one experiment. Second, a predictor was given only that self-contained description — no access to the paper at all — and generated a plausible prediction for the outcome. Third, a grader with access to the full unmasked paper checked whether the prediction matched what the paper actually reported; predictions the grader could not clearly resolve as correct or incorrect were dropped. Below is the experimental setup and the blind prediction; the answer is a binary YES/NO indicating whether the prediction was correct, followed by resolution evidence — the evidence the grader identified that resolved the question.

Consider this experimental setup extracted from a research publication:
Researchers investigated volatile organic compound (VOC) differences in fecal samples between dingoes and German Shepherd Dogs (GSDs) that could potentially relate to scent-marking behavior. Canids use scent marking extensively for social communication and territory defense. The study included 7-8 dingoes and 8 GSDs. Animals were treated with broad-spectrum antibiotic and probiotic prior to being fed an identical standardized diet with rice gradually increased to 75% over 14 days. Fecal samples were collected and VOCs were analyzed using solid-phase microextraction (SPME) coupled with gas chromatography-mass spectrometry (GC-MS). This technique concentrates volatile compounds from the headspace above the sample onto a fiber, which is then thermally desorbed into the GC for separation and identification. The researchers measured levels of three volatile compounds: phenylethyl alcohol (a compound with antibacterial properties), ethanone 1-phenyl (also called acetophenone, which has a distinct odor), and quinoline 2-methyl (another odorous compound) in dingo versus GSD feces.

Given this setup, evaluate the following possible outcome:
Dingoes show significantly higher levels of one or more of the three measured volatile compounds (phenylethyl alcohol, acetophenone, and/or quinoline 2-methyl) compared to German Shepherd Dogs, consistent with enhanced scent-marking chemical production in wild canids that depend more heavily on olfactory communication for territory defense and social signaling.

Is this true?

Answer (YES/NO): NO